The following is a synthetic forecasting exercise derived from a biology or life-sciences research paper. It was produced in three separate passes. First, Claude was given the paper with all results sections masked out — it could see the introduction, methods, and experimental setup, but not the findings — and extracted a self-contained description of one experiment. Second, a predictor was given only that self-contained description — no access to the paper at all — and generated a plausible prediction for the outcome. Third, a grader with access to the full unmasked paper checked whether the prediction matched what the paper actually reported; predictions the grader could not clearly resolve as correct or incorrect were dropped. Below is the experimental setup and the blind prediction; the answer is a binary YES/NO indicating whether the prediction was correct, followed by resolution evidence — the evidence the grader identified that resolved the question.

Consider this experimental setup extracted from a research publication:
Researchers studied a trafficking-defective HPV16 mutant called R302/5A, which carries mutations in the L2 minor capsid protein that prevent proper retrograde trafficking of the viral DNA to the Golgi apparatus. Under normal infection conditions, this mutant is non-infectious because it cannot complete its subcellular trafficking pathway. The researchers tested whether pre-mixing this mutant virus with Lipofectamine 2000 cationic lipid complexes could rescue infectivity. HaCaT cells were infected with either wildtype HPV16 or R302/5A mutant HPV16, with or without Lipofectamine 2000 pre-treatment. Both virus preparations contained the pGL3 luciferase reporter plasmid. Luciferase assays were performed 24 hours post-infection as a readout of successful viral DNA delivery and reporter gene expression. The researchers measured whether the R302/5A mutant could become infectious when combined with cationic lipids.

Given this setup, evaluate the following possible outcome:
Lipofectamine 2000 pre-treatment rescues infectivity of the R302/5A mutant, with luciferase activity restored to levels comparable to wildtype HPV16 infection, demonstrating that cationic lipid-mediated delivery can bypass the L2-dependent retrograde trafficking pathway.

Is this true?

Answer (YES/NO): YES